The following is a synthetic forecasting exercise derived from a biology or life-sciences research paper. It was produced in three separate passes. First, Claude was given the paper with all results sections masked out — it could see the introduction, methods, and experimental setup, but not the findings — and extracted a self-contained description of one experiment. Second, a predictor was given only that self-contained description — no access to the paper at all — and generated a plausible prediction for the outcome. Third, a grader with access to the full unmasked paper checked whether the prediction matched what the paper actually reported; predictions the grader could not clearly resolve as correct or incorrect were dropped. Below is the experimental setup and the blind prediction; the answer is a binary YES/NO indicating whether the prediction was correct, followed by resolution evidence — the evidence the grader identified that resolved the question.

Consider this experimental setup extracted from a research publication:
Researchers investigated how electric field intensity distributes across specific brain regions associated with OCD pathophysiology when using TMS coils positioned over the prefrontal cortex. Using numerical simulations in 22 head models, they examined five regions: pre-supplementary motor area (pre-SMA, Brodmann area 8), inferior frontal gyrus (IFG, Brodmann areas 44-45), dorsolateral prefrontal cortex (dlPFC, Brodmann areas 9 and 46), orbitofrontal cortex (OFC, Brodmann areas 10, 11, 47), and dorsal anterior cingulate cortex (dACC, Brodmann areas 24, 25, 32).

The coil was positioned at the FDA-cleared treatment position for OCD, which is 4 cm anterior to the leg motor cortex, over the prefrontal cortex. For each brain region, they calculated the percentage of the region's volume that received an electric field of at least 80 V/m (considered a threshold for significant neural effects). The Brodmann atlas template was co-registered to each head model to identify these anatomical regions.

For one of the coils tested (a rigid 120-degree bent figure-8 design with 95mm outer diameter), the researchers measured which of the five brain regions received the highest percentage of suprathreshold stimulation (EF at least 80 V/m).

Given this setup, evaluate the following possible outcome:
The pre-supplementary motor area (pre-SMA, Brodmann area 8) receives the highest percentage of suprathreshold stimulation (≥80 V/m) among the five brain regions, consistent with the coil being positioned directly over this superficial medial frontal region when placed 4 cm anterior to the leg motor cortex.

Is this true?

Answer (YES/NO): YES